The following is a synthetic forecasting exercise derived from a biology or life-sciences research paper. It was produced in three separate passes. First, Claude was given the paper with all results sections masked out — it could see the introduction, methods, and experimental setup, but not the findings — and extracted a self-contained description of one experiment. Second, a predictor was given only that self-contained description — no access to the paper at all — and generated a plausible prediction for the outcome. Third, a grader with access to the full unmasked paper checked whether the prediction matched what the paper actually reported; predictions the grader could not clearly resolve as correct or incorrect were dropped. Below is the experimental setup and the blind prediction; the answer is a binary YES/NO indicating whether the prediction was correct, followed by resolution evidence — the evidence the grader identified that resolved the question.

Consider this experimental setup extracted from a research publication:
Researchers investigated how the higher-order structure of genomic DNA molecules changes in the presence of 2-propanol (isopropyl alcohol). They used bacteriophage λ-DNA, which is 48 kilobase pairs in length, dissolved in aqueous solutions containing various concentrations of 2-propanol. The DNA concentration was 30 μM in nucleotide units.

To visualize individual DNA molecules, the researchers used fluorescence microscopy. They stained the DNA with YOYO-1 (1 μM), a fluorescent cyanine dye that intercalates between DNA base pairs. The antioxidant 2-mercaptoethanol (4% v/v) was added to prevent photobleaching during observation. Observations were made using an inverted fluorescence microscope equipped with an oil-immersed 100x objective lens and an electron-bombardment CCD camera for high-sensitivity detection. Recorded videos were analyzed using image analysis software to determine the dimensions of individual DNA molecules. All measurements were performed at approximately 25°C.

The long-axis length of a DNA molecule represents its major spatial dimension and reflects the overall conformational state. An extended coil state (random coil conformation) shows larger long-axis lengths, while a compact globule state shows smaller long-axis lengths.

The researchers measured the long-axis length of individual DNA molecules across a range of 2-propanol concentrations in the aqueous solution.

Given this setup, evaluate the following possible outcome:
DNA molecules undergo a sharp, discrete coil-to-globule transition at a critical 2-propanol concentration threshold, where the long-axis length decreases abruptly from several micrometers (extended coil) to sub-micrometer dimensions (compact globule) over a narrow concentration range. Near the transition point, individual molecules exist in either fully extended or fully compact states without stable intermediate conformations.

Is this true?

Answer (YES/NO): NO